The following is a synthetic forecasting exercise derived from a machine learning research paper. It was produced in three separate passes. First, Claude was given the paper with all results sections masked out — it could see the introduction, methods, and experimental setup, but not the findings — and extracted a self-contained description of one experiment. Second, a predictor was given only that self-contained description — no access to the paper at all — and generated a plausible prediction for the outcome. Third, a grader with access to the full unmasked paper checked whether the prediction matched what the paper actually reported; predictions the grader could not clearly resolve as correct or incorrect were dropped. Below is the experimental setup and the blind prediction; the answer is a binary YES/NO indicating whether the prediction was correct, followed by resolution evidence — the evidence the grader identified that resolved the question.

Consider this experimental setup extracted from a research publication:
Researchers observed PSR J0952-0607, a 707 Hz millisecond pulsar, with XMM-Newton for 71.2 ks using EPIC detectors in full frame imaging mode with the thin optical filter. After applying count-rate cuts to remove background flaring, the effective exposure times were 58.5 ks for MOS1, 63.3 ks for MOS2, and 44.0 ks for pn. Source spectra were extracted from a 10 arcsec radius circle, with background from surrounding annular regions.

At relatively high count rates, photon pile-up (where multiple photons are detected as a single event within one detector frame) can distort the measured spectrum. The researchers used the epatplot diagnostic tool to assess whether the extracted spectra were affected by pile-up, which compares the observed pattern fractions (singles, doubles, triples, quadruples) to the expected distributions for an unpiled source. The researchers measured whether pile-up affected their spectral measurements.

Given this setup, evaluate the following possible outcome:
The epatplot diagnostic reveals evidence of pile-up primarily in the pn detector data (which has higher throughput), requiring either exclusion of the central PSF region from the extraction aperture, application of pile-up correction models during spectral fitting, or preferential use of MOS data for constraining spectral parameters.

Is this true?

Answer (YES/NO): NO